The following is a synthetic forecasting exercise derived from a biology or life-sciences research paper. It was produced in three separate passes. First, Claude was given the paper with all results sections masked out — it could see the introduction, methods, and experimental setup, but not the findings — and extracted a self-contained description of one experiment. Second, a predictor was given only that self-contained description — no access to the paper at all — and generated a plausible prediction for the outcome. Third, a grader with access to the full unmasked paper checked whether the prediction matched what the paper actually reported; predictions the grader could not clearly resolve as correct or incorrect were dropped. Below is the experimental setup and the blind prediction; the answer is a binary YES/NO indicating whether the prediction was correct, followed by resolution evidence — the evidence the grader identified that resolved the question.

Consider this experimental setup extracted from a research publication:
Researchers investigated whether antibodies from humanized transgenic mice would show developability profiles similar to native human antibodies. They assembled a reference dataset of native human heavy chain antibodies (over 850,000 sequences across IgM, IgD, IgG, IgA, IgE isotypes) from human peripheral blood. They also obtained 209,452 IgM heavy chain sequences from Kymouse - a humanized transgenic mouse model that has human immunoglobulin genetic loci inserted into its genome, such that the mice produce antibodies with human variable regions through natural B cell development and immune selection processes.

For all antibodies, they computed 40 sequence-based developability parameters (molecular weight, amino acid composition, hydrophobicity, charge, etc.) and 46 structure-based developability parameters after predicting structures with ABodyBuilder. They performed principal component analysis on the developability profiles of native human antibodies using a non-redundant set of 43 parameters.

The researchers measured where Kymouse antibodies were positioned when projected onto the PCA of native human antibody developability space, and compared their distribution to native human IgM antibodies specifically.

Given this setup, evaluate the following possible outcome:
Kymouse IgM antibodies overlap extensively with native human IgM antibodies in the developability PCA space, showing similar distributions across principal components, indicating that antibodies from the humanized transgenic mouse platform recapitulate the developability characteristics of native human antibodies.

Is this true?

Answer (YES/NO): NO